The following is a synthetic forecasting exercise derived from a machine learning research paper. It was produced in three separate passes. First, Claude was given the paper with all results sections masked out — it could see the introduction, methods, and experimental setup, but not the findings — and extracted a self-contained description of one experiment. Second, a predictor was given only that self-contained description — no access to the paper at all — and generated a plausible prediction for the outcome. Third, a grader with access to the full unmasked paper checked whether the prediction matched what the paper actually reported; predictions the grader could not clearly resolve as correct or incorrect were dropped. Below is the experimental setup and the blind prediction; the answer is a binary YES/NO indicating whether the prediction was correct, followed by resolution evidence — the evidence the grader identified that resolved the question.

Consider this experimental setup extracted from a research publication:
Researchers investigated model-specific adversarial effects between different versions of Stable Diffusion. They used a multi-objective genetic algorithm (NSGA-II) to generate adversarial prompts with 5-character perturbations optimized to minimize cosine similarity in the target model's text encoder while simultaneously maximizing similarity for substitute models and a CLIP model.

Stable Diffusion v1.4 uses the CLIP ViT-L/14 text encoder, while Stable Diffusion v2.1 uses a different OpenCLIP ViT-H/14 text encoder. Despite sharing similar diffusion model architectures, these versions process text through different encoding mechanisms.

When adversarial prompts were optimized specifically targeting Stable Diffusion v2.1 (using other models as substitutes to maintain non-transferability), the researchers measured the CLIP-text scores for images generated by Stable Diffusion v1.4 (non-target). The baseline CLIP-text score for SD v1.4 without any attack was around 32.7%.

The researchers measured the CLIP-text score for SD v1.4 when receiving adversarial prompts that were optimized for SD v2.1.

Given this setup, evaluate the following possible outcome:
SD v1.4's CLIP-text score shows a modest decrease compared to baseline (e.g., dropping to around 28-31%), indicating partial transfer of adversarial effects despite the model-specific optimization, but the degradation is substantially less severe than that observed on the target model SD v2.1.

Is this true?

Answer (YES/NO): YES